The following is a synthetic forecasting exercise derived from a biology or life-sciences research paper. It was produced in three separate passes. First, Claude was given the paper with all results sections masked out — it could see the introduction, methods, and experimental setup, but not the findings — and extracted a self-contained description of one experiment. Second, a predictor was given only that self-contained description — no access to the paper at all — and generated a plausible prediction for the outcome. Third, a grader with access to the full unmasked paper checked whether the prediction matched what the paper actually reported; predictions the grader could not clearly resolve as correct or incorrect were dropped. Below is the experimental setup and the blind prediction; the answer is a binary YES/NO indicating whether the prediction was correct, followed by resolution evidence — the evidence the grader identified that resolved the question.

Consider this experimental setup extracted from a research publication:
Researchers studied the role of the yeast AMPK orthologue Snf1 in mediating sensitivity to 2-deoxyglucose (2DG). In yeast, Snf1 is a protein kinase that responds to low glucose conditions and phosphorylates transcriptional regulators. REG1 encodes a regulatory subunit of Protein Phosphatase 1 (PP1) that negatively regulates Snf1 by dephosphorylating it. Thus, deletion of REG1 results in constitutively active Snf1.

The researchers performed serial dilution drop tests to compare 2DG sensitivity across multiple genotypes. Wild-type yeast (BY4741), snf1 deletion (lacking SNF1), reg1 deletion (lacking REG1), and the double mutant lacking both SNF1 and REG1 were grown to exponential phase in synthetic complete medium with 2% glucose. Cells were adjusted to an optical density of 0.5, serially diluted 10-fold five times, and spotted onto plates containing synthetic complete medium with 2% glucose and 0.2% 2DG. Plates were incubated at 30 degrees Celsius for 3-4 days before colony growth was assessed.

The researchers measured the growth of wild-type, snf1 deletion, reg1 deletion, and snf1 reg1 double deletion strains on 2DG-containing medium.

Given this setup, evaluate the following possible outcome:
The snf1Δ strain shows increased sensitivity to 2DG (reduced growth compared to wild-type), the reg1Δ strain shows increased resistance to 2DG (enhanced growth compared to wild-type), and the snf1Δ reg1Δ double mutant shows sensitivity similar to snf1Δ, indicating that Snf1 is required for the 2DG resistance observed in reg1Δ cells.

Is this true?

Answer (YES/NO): YES